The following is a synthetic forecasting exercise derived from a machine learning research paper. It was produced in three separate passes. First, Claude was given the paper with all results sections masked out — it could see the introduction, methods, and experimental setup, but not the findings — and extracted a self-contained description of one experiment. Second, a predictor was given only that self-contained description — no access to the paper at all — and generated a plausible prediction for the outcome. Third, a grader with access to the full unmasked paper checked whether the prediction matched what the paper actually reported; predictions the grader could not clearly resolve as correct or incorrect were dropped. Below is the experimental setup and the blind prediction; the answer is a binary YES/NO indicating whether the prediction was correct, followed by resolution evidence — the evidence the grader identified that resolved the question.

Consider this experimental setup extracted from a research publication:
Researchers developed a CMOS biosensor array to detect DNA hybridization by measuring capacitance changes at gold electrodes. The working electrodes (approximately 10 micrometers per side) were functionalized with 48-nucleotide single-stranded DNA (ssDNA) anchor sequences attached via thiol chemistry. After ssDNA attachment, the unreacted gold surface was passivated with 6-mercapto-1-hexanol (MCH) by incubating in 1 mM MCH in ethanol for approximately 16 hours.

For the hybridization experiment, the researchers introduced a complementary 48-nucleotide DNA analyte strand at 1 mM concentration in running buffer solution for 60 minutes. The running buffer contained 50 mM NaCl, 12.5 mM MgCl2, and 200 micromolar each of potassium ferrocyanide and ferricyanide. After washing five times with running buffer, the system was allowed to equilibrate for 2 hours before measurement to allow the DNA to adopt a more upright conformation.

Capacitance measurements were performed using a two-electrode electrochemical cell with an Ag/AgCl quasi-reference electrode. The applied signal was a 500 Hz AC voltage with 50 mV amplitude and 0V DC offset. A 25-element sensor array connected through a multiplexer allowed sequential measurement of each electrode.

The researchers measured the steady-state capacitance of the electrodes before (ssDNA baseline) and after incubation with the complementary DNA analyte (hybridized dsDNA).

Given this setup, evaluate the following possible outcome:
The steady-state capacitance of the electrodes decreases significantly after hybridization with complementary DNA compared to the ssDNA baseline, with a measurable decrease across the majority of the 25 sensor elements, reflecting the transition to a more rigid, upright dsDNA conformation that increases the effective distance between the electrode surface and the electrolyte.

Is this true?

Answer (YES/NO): NO